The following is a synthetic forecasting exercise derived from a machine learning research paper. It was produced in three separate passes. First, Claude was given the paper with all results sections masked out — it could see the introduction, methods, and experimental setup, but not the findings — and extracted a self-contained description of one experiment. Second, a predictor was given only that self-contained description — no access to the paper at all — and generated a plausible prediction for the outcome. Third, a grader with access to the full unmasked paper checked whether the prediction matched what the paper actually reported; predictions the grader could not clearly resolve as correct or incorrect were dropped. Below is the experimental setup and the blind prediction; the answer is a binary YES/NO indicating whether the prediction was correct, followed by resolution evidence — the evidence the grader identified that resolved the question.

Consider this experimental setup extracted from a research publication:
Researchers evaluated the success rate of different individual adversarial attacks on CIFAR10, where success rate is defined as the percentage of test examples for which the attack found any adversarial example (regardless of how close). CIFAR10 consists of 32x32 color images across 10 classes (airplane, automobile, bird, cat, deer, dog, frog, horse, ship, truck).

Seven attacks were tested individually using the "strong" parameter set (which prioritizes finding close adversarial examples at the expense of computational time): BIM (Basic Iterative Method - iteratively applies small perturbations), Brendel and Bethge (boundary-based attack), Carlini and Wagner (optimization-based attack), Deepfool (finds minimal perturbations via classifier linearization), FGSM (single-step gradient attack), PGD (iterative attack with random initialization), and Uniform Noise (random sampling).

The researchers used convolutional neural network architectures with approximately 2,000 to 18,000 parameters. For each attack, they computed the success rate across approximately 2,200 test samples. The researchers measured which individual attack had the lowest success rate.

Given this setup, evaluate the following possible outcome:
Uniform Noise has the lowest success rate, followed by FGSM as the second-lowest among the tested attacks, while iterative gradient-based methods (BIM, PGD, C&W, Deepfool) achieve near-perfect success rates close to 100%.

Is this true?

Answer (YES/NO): NO